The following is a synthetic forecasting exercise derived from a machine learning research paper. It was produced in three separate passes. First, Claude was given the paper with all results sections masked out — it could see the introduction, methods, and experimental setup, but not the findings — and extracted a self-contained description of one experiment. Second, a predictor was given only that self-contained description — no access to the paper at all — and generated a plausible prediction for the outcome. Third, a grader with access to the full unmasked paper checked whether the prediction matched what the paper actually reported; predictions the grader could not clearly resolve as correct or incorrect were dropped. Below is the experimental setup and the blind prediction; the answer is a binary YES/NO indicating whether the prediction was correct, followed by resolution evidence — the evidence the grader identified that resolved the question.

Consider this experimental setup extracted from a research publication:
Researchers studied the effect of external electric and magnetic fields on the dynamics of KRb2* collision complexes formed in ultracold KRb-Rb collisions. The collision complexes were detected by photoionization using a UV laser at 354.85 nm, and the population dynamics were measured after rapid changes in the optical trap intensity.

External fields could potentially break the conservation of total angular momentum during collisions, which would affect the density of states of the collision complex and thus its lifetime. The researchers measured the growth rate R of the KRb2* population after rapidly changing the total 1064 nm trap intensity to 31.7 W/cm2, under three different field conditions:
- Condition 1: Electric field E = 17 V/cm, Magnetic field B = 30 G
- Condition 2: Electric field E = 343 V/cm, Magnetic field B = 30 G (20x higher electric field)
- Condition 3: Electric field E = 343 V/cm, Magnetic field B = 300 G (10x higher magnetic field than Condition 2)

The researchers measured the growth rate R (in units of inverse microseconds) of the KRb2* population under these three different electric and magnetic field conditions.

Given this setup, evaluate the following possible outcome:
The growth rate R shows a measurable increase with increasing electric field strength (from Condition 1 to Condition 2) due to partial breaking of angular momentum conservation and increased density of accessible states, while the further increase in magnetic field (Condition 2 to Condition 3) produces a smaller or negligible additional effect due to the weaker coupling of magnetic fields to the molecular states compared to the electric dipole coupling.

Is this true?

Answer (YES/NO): NO